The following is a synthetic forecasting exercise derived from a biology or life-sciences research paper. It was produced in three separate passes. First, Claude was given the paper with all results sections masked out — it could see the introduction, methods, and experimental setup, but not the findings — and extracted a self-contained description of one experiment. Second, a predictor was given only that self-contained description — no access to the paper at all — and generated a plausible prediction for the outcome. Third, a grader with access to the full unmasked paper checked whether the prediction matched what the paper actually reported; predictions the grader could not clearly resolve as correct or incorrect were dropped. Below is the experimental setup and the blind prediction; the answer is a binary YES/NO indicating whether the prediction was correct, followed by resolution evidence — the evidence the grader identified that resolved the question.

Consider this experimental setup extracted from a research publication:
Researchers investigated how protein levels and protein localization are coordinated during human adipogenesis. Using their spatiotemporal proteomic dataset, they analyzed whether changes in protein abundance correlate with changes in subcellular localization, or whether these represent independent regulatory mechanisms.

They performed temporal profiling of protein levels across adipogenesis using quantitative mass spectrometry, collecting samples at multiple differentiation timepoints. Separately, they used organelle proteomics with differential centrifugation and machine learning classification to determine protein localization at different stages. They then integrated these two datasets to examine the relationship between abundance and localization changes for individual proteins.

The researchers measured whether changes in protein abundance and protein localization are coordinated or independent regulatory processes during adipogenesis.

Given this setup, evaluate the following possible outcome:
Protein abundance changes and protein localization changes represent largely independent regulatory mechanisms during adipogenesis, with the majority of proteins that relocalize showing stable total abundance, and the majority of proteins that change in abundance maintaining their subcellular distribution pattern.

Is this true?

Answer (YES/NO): NO